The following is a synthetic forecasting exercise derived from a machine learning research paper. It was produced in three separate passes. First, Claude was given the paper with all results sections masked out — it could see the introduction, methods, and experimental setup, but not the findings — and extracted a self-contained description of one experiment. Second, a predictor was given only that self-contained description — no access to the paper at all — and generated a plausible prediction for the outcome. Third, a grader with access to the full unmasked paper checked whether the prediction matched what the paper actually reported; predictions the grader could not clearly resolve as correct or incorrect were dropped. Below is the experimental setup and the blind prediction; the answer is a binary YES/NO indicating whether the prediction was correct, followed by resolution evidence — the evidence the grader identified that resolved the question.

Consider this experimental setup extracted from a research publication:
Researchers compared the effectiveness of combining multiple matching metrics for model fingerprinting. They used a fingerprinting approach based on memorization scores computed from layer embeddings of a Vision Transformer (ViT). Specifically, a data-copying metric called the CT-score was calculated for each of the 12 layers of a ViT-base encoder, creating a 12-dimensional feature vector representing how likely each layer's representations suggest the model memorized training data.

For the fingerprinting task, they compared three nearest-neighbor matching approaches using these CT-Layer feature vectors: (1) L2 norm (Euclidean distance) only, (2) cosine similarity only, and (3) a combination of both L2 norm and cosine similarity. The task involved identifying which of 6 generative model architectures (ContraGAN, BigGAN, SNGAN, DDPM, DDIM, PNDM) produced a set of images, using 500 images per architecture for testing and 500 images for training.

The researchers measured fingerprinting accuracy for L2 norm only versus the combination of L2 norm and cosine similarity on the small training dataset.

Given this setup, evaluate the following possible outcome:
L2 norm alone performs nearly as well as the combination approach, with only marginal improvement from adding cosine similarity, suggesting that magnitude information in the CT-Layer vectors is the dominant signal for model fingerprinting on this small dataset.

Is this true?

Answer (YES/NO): NO